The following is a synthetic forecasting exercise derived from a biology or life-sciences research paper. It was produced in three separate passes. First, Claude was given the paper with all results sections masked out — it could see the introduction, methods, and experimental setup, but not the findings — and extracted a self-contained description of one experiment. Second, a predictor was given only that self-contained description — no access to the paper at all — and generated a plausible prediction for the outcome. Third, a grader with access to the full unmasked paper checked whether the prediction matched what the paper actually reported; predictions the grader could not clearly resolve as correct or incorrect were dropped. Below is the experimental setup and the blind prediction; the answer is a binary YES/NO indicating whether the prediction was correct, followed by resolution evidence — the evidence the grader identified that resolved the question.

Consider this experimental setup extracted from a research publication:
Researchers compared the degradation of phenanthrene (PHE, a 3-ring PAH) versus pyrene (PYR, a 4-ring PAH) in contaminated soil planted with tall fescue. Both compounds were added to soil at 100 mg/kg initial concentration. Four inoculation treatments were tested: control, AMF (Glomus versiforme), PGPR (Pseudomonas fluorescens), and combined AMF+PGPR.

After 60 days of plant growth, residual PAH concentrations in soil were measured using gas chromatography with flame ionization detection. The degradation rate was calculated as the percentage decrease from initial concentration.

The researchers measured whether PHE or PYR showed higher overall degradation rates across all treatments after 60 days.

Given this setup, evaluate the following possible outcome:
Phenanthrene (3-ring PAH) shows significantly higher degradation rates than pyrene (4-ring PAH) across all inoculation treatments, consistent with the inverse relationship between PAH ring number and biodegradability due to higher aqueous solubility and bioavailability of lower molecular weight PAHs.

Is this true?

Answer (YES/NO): YES